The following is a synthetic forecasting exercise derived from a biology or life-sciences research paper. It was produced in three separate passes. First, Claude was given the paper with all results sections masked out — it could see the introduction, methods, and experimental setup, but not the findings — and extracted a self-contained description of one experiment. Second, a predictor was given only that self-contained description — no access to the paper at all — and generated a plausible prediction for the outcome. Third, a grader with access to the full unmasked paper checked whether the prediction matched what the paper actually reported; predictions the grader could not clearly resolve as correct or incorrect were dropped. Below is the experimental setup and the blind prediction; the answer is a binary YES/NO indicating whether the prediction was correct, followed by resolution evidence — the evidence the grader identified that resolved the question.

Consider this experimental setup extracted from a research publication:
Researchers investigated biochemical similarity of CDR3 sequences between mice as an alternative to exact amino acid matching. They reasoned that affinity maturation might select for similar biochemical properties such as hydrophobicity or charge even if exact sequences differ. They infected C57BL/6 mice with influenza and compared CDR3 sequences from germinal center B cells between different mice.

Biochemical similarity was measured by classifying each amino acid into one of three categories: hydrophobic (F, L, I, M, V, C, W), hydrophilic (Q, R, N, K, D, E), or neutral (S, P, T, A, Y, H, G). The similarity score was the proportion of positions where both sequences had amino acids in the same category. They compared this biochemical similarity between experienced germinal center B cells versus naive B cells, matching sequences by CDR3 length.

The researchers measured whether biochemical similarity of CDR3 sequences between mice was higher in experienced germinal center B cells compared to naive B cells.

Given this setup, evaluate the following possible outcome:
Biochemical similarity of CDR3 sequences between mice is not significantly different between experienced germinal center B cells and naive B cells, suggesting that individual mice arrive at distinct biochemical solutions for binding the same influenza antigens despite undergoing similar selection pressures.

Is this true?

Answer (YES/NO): YES